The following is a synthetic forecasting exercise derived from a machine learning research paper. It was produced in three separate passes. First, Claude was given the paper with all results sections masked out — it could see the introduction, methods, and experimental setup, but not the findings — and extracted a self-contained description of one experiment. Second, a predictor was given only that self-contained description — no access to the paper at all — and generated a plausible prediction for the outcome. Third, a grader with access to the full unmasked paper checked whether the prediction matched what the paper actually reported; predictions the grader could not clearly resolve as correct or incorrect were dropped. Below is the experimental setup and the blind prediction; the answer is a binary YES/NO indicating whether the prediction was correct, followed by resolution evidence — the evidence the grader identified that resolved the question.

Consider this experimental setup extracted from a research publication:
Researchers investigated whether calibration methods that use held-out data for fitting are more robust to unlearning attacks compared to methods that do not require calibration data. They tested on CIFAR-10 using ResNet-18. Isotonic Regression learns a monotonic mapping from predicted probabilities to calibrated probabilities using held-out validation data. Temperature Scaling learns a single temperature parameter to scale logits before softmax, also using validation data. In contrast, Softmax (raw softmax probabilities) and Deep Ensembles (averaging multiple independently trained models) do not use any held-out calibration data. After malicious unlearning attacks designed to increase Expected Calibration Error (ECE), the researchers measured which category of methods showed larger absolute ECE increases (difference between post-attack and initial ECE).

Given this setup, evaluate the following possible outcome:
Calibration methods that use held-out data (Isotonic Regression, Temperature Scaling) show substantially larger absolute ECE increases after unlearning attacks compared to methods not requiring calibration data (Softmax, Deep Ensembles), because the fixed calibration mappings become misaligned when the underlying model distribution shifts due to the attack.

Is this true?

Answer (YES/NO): NO